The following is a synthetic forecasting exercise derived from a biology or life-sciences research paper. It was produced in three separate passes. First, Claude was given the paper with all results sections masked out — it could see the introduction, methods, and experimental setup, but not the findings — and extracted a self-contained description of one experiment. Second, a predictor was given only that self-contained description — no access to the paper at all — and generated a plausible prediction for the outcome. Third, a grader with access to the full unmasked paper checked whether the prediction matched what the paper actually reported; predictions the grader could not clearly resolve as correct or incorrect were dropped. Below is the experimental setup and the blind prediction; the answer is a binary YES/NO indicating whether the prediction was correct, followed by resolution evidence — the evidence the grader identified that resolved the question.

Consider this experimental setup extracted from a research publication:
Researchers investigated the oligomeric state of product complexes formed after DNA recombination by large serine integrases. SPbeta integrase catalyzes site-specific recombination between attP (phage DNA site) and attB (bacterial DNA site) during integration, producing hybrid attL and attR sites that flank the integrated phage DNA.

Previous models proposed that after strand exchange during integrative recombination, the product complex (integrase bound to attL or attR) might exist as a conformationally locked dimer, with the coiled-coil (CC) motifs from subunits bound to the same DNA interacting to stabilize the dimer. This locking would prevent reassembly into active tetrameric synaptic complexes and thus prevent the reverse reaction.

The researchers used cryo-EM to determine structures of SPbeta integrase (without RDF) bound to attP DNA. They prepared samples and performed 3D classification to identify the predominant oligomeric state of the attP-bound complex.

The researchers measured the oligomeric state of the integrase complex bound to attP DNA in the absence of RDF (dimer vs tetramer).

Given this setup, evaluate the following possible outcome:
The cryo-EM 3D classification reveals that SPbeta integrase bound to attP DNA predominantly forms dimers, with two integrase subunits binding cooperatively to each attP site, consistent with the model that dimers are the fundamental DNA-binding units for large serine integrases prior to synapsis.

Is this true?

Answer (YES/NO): NO